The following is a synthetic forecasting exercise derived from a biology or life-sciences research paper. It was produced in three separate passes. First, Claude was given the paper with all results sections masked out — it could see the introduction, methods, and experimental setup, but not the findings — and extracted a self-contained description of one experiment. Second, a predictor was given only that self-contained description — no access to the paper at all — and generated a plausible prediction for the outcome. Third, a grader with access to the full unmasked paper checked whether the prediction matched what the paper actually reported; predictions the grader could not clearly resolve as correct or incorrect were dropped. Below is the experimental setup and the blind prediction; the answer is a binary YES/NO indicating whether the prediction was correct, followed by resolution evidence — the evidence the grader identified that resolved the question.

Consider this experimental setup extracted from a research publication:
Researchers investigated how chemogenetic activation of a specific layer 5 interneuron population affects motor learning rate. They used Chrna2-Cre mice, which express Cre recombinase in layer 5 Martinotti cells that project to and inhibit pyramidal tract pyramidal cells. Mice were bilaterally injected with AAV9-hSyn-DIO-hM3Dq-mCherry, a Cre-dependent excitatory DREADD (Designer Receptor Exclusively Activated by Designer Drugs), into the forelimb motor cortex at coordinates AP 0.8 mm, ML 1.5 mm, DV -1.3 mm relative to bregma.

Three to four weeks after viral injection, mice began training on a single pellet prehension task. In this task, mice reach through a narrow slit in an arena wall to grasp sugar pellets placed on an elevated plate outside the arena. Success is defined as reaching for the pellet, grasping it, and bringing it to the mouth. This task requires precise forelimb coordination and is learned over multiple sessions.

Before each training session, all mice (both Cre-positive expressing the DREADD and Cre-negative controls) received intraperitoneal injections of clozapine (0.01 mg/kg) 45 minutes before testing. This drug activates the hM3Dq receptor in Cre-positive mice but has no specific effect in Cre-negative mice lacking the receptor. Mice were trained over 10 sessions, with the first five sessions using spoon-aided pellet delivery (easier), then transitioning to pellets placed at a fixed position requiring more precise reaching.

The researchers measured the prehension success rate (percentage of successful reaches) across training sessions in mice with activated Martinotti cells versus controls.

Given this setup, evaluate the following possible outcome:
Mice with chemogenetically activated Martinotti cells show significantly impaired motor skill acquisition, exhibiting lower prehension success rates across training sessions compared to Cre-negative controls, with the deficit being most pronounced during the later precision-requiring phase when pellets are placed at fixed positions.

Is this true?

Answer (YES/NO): NO